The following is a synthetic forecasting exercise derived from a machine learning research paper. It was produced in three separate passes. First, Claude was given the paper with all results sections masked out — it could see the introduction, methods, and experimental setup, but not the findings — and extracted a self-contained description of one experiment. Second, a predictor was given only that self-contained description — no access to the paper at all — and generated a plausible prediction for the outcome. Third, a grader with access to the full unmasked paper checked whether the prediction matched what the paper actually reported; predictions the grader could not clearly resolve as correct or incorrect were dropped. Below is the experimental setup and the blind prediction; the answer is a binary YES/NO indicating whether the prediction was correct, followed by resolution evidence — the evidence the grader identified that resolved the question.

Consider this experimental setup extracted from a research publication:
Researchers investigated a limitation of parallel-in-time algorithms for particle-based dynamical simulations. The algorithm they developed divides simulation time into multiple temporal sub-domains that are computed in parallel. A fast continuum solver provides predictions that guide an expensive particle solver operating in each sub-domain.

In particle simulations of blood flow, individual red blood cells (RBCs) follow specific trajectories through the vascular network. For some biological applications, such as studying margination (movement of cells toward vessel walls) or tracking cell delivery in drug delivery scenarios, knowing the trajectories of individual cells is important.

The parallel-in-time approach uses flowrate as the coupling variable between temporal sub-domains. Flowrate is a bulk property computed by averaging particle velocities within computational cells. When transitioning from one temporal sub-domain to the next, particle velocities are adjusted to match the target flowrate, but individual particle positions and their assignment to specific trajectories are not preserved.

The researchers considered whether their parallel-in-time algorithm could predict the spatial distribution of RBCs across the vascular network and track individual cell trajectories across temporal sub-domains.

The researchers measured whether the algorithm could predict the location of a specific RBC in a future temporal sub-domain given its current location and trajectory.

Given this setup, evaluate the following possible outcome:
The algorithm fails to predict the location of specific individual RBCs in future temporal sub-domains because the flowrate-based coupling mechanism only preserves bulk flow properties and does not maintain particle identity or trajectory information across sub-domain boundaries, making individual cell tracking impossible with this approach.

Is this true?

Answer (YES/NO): YES